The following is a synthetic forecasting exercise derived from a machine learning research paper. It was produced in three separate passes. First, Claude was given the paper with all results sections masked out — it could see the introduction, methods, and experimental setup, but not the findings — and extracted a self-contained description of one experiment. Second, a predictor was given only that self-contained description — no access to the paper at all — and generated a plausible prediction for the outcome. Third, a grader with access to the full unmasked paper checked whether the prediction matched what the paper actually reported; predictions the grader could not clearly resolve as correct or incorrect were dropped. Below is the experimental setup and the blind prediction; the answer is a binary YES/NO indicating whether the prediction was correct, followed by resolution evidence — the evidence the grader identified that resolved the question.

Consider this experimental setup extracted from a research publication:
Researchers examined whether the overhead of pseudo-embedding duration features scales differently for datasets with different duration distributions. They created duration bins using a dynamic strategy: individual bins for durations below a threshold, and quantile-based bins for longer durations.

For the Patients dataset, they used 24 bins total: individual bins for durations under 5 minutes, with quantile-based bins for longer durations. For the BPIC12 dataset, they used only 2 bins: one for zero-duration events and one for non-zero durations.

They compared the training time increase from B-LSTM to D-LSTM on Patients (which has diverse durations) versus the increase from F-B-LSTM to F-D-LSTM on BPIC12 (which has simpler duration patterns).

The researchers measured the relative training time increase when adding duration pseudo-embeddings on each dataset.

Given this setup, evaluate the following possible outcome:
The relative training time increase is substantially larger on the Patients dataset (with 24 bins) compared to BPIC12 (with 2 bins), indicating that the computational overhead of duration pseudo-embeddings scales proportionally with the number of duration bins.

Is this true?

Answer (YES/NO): YES